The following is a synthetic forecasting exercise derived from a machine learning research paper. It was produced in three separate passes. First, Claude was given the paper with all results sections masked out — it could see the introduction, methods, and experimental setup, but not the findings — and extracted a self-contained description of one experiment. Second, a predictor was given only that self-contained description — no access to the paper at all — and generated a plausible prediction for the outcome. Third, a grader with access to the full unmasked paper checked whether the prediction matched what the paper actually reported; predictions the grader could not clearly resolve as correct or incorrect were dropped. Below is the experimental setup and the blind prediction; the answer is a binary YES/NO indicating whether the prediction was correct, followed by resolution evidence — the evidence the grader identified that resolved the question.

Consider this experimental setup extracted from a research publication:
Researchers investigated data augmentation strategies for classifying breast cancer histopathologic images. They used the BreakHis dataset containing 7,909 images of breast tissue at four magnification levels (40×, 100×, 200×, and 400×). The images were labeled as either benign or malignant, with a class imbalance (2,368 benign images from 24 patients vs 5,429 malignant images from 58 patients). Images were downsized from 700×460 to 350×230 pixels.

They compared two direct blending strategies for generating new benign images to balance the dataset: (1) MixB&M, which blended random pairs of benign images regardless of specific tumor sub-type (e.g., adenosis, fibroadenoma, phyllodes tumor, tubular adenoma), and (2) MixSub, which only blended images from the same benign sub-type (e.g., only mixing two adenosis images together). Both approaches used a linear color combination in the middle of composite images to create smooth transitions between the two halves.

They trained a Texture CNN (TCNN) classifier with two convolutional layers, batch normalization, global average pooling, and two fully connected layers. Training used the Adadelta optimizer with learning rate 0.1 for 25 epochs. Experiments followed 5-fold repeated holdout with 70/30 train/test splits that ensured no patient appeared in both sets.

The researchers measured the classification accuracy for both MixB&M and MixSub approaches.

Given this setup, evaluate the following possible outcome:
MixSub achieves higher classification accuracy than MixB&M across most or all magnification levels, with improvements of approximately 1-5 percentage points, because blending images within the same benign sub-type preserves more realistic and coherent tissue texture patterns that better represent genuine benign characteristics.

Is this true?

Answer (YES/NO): NO